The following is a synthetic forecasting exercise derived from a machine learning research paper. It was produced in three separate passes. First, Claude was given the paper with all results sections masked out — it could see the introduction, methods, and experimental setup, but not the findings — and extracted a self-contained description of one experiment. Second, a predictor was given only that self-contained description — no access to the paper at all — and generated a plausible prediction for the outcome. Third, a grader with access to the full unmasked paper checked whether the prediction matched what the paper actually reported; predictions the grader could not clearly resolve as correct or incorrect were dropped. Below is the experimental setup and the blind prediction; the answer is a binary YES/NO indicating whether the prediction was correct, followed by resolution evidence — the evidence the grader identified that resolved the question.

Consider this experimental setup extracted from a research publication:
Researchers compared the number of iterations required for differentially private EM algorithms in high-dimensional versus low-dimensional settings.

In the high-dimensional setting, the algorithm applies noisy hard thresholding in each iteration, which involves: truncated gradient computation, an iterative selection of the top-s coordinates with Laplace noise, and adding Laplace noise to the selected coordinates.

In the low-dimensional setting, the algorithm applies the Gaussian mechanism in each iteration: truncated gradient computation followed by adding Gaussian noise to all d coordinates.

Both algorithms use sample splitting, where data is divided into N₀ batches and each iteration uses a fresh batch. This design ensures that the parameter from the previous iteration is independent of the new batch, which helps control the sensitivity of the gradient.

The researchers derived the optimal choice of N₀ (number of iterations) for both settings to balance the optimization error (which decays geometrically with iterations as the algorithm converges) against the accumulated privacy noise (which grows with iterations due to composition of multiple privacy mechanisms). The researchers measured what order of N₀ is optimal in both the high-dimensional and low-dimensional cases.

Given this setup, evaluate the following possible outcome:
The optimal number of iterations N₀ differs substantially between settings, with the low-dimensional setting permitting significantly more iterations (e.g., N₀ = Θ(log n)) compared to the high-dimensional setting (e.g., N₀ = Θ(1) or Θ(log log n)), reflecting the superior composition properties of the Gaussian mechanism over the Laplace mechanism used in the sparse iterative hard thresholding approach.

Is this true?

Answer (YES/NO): NO